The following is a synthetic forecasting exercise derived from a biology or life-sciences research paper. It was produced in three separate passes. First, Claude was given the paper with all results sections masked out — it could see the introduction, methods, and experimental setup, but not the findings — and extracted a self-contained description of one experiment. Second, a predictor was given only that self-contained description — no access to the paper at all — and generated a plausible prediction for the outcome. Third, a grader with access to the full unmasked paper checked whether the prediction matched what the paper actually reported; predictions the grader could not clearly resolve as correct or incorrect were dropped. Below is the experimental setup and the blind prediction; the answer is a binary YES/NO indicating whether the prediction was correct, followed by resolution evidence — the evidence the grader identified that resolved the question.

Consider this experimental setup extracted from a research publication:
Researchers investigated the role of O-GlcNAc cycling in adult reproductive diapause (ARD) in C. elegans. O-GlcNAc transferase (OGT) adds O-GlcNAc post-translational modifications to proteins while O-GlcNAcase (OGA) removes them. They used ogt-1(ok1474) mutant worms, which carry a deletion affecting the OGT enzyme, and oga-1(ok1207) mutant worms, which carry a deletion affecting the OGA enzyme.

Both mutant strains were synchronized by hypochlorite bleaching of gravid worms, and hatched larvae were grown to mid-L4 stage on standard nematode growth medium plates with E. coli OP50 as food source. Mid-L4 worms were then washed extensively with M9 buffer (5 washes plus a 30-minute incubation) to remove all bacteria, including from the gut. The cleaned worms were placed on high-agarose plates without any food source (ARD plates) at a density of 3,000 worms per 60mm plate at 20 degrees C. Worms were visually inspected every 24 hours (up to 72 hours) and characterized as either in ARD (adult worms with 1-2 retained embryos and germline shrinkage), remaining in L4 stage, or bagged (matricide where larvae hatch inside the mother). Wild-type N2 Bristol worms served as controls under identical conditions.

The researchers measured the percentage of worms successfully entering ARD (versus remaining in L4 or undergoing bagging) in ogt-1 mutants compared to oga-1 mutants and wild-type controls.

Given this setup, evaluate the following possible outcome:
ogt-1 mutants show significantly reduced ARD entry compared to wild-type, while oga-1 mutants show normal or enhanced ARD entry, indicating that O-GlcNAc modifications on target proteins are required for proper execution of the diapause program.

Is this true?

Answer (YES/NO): NO